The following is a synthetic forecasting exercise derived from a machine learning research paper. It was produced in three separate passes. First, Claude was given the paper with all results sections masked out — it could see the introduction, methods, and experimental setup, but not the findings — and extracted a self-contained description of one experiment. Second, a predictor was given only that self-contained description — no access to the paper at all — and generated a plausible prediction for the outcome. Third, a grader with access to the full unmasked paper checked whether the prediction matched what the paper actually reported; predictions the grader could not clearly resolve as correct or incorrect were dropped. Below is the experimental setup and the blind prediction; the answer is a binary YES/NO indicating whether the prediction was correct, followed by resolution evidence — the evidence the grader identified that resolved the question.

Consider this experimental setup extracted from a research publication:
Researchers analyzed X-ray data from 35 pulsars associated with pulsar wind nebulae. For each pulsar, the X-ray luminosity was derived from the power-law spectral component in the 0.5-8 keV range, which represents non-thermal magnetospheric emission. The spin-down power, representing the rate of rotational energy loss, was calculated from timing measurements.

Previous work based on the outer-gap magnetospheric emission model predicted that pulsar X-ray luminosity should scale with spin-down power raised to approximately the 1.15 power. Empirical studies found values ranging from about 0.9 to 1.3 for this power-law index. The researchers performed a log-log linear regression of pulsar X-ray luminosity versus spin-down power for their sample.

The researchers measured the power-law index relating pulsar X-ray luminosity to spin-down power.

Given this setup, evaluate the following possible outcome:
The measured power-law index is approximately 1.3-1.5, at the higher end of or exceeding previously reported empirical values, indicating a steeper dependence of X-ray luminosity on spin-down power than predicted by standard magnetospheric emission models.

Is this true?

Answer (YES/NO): NO